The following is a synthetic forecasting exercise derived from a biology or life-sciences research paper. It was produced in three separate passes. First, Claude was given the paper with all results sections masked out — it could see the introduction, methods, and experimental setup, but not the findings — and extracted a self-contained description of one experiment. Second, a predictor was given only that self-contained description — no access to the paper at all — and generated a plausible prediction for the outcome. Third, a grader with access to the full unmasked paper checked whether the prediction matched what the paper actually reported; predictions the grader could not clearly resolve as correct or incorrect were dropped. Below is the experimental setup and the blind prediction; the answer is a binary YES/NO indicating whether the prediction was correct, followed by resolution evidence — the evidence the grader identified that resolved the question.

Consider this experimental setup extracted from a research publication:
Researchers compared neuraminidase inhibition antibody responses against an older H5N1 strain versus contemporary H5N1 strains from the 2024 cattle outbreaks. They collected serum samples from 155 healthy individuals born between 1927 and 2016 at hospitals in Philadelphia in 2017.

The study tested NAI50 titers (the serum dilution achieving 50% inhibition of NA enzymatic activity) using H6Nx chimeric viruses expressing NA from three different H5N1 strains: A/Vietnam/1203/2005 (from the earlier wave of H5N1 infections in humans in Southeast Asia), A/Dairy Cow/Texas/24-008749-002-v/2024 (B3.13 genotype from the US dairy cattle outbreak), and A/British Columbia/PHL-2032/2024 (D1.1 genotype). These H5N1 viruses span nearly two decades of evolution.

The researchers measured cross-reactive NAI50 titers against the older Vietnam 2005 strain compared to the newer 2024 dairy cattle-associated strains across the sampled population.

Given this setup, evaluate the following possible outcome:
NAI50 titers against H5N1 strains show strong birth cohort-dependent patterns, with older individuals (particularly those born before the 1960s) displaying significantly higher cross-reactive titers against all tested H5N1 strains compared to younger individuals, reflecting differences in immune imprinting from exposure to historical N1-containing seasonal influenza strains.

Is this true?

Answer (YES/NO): NO